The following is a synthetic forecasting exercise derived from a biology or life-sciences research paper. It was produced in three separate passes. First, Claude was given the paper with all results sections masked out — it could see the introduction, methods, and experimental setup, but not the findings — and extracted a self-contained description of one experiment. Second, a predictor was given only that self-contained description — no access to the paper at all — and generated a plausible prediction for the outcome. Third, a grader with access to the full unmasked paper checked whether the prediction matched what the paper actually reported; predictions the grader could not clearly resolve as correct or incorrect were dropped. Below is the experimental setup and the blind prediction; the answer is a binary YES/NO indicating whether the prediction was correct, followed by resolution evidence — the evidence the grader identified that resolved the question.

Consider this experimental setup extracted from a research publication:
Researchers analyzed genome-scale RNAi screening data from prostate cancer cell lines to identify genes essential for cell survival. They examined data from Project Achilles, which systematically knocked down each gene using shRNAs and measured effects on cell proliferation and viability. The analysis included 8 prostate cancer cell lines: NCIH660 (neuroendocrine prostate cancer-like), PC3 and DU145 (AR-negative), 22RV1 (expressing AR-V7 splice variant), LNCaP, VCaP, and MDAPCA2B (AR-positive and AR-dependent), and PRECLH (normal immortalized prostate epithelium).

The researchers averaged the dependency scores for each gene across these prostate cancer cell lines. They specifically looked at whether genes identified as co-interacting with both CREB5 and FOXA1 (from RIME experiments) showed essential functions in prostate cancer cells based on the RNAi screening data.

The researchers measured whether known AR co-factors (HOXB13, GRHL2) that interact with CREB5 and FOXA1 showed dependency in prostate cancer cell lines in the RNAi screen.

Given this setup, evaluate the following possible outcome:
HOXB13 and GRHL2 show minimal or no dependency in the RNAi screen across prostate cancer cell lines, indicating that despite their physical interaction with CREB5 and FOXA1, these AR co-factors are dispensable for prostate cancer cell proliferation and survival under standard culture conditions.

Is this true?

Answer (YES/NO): NO